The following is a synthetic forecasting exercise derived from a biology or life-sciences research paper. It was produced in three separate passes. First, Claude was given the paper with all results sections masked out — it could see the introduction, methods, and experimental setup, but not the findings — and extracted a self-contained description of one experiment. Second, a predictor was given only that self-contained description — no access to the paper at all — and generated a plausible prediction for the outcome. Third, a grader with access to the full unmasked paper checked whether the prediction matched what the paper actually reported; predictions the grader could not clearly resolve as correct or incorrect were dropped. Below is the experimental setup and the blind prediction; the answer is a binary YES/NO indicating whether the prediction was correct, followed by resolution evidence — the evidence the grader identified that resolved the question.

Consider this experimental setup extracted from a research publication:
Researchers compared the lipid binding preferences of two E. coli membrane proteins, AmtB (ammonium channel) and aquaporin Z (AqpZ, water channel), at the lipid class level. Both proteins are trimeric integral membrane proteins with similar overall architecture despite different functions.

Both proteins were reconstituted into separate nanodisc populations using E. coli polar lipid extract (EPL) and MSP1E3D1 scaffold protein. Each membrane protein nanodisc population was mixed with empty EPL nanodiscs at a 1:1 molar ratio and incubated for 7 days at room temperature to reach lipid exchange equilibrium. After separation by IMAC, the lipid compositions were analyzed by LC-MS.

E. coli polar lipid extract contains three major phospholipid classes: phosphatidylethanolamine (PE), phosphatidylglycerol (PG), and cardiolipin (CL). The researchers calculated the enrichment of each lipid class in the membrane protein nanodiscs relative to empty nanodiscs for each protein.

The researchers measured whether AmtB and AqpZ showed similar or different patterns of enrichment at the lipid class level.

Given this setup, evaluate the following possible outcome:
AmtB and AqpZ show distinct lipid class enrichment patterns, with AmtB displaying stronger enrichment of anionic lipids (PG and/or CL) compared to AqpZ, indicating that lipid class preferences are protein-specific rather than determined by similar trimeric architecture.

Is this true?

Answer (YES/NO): NO